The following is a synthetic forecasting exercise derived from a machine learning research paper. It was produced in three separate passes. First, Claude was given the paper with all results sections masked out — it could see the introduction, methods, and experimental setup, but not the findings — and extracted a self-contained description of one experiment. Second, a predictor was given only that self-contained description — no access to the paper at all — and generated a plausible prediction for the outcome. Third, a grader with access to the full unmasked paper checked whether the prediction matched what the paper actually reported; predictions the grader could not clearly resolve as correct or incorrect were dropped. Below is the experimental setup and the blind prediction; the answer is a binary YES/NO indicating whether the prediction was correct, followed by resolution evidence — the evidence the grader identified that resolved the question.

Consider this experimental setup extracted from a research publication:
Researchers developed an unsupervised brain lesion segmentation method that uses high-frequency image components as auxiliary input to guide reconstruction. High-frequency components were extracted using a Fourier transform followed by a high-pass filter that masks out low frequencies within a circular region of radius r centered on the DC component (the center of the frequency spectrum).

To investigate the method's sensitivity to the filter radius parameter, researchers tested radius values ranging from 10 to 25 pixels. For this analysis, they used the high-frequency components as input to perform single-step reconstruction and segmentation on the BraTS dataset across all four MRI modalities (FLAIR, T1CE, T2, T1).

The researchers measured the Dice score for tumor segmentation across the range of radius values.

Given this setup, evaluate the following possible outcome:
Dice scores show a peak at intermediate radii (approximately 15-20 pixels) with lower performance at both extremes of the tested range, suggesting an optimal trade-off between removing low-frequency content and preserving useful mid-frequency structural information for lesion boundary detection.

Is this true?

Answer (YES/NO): NO